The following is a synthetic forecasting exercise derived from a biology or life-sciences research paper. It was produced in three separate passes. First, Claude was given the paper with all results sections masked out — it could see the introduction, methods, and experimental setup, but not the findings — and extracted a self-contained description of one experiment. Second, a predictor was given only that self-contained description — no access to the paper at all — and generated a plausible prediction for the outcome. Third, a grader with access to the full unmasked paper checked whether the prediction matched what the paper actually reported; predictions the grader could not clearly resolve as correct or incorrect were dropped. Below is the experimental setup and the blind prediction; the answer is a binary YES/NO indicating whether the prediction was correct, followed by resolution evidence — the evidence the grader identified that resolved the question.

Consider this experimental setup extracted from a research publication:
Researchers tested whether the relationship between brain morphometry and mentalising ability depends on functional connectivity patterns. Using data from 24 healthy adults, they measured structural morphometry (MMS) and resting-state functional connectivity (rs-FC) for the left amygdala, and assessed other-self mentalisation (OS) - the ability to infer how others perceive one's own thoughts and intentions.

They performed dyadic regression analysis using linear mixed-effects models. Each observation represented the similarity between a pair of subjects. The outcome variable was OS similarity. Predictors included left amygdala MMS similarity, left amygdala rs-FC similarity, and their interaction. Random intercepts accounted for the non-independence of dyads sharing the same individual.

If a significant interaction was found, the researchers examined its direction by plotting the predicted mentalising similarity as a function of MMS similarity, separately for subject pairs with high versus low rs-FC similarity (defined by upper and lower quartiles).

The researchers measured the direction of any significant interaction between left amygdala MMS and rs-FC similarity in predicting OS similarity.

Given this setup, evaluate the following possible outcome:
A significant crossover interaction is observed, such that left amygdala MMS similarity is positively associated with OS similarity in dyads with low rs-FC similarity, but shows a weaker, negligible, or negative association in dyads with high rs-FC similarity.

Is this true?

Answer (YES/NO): NO